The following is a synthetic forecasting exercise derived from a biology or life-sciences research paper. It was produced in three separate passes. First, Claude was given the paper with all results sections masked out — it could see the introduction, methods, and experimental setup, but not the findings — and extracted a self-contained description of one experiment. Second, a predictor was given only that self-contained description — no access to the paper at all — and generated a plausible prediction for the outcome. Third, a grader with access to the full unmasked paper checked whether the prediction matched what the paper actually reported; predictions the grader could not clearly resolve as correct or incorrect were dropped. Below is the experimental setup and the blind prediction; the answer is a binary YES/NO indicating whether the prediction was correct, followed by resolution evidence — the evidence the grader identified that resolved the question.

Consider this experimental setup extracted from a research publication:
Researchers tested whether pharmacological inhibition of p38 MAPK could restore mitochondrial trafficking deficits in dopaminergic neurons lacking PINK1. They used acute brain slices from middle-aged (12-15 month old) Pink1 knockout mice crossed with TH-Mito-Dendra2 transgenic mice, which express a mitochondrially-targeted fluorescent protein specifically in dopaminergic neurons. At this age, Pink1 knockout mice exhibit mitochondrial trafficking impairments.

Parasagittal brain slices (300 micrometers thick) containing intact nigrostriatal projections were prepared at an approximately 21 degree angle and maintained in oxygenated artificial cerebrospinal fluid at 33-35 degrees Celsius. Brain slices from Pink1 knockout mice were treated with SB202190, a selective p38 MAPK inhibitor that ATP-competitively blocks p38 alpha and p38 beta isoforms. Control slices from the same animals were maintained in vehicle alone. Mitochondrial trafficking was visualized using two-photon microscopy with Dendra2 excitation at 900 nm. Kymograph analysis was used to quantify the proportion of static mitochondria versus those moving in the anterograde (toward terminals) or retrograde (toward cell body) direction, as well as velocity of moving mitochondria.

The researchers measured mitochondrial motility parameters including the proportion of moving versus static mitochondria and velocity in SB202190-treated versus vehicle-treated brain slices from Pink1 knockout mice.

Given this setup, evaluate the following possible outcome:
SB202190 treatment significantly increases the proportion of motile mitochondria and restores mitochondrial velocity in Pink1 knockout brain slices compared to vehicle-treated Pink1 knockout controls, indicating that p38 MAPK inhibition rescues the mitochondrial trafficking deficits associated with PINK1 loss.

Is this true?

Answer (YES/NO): NO